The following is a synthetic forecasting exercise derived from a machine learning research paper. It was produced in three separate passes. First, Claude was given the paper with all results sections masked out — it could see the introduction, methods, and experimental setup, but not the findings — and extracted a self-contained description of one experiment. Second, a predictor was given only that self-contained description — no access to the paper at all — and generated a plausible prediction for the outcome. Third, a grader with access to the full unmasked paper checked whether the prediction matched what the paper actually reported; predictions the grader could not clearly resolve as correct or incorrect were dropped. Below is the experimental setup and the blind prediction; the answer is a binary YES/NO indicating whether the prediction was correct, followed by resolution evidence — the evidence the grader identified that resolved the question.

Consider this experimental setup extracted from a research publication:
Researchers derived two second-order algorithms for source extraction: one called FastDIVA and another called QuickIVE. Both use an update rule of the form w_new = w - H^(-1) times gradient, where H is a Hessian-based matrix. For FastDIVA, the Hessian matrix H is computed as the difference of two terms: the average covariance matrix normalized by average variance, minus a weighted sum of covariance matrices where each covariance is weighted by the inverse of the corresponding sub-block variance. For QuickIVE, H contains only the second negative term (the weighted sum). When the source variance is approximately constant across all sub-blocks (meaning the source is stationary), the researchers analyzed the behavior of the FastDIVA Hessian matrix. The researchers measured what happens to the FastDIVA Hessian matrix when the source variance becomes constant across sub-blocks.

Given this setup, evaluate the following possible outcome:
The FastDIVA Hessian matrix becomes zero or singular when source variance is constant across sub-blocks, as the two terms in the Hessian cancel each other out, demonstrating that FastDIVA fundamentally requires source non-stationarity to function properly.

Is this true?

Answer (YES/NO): YES